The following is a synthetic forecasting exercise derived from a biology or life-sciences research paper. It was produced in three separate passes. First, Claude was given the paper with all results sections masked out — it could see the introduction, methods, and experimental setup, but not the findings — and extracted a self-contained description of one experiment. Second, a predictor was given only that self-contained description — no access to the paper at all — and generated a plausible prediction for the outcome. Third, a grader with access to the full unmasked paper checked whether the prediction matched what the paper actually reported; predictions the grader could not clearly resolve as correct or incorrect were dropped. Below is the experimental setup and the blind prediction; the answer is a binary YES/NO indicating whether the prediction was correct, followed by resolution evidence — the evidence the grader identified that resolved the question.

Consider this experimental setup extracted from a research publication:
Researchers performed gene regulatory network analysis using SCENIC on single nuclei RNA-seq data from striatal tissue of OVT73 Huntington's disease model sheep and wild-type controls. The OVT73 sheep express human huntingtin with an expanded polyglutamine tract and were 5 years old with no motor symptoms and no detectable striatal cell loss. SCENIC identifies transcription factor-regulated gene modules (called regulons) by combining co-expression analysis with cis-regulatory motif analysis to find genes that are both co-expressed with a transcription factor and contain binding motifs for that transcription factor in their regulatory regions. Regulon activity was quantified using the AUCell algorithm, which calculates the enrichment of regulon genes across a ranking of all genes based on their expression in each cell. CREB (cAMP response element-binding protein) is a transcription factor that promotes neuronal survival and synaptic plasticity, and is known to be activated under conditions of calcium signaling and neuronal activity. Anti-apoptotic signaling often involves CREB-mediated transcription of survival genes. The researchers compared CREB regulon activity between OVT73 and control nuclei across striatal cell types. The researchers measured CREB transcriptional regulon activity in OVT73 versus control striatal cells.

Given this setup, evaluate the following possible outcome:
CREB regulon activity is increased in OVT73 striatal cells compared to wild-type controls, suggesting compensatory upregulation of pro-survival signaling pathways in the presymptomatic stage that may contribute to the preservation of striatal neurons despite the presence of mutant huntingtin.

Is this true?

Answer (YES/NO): NO